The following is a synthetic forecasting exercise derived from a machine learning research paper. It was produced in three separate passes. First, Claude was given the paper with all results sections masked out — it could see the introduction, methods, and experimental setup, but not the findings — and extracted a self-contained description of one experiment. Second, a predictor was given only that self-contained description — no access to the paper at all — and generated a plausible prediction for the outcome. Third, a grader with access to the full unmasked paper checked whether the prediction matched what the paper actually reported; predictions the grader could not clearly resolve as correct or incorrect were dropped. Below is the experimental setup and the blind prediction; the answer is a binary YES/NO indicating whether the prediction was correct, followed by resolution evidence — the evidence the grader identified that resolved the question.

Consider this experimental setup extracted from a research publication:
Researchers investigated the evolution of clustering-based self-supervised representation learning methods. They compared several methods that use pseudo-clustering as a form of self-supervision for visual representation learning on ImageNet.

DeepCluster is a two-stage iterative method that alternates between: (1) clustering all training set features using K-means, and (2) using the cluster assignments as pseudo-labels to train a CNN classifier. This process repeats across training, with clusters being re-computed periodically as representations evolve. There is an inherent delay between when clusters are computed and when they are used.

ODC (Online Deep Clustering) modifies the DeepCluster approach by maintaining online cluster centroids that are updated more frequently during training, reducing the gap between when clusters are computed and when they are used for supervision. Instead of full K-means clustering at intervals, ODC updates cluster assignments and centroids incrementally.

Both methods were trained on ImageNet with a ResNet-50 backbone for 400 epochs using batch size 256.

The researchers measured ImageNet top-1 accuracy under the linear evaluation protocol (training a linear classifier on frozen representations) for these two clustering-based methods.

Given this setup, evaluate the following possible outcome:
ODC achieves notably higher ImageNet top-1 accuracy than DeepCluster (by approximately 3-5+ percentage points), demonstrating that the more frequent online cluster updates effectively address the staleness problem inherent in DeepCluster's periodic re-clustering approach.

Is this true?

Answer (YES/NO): YES